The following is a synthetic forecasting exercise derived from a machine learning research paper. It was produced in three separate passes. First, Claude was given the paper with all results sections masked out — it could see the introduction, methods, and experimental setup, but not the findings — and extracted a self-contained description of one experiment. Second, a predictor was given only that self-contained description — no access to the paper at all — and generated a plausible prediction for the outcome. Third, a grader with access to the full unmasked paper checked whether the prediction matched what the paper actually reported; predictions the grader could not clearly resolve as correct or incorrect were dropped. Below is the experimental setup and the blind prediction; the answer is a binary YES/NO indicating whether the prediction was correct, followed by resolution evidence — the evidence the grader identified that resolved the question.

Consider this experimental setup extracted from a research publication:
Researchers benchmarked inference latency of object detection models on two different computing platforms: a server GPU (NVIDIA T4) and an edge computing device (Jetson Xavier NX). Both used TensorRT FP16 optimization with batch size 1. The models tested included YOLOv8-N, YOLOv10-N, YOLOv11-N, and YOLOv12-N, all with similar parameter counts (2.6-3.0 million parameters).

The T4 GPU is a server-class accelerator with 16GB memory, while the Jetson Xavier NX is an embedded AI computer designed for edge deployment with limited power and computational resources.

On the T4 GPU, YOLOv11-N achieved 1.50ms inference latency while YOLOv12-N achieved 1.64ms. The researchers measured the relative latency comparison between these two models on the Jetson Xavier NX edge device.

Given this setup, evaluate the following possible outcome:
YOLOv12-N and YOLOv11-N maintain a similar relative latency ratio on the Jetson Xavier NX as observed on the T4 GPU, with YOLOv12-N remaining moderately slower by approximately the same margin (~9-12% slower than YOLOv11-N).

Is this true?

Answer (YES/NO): NO